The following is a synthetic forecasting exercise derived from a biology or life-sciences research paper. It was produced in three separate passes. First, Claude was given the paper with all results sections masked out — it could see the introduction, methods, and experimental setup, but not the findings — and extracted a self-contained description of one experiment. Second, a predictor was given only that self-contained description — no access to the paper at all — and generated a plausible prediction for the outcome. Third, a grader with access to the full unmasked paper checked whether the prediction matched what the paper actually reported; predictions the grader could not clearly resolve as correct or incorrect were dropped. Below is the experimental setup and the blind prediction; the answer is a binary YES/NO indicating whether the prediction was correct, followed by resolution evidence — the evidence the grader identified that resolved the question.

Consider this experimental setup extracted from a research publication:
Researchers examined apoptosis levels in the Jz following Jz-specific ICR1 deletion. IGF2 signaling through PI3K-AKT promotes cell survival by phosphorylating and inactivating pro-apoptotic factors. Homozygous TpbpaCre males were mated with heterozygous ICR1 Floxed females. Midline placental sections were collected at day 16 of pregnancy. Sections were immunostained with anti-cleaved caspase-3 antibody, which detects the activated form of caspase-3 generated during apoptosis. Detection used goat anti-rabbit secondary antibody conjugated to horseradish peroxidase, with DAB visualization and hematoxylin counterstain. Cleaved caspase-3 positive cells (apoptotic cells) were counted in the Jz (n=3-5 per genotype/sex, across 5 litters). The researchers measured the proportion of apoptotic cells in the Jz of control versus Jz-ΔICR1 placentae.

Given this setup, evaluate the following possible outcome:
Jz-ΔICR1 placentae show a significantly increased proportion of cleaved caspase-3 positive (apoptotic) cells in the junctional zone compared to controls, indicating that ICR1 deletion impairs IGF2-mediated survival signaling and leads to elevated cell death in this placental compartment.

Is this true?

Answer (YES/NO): NO